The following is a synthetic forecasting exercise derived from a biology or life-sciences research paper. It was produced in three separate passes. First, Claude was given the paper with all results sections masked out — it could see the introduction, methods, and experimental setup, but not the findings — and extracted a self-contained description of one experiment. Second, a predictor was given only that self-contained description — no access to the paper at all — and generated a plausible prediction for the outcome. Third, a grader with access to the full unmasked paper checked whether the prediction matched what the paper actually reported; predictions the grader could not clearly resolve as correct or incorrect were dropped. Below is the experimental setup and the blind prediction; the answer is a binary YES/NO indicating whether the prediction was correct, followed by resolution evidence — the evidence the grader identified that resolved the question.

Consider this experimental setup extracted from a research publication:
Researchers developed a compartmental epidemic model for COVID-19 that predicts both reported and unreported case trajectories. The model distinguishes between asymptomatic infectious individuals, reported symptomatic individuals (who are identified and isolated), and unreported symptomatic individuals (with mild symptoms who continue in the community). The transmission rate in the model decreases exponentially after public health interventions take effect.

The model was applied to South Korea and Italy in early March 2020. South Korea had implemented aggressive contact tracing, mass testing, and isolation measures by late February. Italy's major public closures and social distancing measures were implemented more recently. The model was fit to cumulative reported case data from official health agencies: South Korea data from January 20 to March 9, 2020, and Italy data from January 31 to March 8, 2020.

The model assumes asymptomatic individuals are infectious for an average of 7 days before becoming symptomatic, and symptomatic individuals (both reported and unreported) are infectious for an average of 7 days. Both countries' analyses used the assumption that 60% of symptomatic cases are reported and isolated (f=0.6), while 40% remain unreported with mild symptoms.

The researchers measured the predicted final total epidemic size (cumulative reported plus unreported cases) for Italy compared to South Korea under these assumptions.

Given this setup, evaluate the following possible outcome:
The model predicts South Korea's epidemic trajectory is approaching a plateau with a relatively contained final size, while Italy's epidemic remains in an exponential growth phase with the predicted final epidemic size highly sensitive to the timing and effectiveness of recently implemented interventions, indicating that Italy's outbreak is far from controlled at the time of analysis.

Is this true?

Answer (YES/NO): YES